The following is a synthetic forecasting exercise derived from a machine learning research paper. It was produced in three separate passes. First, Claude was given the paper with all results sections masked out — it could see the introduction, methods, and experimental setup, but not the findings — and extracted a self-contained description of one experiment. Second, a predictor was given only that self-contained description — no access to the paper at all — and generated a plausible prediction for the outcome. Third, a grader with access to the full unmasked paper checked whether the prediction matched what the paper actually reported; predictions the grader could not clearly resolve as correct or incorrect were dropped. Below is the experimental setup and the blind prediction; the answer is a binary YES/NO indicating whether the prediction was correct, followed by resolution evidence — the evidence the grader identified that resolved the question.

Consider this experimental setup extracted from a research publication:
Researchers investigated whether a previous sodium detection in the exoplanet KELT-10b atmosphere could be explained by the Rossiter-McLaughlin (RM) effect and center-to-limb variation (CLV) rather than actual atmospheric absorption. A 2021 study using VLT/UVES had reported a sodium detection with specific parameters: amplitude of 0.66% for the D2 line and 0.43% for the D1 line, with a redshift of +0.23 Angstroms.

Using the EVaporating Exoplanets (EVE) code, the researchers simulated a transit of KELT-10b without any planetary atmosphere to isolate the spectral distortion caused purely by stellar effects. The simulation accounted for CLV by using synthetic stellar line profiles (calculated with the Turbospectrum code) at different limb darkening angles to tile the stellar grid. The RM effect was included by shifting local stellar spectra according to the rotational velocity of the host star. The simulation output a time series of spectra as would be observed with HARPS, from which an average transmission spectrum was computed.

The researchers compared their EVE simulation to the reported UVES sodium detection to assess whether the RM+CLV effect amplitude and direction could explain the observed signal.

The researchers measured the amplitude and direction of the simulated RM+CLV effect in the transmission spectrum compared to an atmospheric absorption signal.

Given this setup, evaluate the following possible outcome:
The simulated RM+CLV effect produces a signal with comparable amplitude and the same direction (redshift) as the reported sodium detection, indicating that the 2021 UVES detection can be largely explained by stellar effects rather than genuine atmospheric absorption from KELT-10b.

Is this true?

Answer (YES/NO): NO